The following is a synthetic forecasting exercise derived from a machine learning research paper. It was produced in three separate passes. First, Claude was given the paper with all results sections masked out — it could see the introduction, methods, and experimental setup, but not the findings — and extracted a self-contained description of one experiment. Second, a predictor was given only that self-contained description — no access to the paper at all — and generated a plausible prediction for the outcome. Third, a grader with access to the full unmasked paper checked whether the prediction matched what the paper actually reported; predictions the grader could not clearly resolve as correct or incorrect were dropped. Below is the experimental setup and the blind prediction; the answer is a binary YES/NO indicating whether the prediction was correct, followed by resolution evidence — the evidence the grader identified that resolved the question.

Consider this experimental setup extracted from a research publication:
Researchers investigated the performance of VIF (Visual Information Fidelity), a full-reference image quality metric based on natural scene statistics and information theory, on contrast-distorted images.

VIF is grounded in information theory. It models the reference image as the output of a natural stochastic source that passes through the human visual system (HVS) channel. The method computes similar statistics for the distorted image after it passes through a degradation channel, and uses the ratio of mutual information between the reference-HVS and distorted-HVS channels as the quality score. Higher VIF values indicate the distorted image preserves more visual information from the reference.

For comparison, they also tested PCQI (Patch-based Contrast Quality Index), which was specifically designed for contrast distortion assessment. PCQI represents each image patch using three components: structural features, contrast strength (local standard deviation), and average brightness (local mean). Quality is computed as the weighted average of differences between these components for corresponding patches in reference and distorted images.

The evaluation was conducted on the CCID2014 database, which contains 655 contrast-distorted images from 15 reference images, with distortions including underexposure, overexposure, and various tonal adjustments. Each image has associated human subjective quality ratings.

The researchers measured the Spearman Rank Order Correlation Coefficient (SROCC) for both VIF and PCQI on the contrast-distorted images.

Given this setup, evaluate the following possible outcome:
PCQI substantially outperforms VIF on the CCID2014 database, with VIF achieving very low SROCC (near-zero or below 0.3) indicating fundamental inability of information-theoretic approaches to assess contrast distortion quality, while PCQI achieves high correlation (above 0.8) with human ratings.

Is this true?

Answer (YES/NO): NO